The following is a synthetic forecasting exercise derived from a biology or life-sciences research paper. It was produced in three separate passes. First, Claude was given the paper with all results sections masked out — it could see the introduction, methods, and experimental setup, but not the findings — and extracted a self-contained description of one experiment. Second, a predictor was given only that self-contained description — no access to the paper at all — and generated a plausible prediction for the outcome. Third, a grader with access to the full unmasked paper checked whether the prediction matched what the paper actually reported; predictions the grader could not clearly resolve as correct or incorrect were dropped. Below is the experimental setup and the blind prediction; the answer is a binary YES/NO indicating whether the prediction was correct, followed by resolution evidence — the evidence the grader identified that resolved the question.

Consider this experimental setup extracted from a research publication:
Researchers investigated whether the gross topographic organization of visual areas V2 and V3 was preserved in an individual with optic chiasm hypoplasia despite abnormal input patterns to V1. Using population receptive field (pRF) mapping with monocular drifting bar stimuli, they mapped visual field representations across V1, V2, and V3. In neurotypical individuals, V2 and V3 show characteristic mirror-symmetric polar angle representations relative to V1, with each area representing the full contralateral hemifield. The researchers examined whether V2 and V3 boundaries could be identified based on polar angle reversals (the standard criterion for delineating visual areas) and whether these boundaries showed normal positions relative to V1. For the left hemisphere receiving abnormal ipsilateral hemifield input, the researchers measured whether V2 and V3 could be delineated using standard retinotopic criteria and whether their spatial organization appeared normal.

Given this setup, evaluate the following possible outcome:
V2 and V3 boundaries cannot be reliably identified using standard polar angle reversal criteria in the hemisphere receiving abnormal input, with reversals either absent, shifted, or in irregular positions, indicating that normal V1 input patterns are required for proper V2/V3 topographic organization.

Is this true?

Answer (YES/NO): NO